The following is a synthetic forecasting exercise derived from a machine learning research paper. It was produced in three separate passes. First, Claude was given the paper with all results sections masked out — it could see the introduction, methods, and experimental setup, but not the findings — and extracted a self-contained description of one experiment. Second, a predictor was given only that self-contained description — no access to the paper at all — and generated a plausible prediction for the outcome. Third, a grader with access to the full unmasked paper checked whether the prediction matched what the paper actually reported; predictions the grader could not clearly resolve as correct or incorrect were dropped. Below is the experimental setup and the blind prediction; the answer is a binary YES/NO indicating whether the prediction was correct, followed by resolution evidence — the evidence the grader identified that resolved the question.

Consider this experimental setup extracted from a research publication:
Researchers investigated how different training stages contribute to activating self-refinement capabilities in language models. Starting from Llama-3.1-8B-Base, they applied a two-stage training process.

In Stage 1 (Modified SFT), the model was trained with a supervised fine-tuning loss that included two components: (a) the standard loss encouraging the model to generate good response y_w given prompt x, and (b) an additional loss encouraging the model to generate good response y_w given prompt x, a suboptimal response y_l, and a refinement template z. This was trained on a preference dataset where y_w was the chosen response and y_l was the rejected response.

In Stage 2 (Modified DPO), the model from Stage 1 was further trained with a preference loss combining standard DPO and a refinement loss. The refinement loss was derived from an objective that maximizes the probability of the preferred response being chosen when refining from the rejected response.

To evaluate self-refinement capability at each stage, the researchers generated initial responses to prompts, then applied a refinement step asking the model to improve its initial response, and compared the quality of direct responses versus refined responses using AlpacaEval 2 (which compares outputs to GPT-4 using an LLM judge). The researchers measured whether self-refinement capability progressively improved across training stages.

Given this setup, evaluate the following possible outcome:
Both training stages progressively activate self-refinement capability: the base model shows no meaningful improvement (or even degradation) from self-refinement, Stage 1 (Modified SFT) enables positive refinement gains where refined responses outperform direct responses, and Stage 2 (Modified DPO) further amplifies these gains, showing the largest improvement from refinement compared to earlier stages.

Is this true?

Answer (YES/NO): YES